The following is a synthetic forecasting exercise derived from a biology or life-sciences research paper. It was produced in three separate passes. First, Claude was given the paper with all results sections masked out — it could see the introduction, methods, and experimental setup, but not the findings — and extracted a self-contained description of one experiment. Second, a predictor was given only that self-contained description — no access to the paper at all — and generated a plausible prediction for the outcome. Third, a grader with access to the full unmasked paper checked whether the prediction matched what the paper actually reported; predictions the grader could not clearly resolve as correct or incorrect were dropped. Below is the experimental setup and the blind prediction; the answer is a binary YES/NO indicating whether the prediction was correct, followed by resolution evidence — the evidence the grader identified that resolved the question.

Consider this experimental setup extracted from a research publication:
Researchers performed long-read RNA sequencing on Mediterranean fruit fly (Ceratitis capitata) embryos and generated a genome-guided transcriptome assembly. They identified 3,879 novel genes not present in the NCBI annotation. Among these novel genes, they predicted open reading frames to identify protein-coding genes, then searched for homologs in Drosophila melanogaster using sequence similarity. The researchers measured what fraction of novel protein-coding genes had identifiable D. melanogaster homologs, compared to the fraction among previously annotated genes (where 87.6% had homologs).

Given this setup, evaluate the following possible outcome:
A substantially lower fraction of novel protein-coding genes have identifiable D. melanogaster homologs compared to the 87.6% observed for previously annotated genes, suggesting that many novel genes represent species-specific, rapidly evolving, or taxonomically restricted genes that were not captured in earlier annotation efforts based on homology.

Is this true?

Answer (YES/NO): YES